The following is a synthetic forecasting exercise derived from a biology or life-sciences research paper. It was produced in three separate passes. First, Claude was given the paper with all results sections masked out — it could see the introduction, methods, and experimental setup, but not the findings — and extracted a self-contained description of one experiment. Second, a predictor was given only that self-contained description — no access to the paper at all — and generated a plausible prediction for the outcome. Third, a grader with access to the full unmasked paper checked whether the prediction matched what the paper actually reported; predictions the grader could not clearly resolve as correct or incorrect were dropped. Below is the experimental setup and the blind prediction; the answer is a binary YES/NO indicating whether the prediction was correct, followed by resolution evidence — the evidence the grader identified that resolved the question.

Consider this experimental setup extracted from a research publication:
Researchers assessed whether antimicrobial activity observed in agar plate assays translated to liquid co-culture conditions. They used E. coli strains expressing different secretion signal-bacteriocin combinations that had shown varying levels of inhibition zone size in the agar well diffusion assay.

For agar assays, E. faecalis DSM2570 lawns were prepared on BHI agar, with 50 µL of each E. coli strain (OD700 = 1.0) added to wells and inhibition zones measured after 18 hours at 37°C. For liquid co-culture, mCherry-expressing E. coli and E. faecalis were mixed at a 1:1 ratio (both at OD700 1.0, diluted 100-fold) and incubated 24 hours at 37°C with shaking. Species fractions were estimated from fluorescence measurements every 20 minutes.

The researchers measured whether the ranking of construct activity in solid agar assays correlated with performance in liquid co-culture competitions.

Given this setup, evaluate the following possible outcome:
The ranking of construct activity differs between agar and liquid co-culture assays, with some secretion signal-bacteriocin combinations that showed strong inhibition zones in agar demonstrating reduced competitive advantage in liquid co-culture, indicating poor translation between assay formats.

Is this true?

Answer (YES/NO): YES